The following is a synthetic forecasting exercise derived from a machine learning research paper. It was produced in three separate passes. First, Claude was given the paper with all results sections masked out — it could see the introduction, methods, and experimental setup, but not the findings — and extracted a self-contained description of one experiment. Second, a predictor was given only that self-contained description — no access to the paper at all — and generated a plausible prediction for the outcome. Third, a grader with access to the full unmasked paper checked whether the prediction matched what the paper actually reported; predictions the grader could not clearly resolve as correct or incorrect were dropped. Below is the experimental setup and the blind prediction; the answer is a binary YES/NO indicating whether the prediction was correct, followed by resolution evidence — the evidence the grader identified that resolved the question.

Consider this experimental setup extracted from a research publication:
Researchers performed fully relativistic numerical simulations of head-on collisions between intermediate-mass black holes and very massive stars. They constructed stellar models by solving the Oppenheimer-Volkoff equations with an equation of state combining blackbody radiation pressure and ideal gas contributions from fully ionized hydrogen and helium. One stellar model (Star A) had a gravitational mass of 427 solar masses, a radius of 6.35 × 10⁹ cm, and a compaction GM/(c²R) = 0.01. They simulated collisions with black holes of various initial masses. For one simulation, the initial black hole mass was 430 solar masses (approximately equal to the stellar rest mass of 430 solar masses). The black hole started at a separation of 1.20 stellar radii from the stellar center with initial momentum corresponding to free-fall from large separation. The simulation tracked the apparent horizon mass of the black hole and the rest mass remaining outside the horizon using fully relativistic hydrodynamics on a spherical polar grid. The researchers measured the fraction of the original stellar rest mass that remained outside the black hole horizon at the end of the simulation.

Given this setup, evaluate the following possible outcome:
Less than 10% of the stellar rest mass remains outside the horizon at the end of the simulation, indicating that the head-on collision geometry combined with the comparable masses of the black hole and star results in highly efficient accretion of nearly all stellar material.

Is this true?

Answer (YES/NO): YES